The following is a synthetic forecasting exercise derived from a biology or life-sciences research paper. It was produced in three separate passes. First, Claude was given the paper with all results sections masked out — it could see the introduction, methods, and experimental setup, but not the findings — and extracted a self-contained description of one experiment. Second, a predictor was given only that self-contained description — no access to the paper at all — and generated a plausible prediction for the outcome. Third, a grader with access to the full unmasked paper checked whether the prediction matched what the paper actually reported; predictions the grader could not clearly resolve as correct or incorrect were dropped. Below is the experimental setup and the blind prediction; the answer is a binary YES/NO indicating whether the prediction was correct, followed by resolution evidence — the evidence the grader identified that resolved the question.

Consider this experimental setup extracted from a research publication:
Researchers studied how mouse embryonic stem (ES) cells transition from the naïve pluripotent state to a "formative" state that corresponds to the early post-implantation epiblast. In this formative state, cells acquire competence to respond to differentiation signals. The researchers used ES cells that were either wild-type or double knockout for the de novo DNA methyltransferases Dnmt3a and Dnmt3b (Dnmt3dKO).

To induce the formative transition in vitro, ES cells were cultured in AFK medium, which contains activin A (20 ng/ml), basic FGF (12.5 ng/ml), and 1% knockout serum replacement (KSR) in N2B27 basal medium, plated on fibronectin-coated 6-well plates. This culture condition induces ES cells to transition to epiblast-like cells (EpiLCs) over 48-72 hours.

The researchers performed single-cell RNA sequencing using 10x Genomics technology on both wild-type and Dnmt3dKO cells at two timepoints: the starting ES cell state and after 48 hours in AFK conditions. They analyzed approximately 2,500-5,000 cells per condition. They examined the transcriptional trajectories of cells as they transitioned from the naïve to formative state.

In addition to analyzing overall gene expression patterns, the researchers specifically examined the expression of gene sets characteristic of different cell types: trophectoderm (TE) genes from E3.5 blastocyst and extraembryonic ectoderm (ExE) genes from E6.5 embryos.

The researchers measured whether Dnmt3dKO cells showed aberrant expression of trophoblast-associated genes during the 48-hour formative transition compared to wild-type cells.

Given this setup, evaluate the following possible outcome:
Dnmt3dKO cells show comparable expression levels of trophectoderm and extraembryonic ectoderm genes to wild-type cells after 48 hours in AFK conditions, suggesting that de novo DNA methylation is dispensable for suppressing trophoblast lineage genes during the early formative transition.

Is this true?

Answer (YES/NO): NO